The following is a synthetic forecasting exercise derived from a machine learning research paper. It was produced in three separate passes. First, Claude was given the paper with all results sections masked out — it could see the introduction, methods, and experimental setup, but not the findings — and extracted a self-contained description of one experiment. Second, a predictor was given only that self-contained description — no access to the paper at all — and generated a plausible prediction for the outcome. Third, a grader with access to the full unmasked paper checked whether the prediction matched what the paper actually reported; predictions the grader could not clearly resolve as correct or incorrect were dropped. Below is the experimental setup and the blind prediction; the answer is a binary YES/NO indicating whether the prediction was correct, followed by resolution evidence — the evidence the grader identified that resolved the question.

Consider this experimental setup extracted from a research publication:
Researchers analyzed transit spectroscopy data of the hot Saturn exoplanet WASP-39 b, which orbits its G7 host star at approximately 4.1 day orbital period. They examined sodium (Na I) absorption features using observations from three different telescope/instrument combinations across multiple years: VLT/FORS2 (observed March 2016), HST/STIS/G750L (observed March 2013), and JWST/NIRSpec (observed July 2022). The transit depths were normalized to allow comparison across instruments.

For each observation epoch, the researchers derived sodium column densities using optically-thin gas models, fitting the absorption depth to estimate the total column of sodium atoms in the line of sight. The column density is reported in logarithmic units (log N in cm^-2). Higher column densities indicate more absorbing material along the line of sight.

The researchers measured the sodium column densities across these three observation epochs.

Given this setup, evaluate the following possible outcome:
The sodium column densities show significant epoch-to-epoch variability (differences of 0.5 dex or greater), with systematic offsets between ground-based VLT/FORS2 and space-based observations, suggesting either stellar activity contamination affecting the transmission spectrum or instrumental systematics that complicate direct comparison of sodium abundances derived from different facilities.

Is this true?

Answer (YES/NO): NO